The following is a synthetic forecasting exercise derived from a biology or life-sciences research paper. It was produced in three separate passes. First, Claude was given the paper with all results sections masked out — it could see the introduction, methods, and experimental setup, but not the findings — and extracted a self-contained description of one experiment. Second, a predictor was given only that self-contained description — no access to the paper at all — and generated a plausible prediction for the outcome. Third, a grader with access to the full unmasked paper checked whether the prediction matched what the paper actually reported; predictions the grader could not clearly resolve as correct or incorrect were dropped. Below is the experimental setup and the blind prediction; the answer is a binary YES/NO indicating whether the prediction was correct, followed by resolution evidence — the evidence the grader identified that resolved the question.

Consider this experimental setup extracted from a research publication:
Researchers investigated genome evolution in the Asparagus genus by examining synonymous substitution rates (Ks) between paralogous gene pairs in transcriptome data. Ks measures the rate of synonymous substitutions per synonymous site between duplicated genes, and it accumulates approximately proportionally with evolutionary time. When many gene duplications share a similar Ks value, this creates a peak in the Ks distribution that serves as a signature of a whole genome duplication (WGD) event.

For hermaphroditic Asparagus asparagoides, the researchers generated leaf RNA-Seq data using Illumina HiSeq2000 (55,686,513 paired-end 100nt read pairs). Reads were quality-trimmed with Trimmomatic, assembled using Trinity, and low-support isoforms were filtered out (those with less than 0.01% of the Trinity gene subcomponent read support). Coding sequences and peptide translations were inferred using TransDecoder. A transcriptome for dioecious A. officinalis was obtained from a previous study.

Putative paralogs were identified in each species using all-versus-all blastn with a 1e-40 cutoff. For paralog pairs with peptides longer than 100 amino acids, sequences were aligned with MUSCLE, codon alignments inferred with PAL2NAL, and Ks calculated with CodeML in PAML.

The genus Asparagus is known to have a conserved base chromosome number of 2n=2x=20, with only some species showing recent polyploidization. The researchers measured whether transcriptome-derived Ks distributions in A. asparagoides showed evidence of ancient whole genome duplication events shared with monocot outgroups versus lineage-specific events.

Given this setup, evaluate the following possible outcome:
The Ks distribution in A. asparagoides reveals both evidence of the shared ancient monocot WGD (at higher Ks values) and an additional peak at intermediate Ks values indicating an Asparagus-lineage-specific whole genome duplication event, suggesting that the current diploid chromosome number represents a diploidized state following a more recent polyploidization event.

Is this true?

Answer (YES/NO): NO